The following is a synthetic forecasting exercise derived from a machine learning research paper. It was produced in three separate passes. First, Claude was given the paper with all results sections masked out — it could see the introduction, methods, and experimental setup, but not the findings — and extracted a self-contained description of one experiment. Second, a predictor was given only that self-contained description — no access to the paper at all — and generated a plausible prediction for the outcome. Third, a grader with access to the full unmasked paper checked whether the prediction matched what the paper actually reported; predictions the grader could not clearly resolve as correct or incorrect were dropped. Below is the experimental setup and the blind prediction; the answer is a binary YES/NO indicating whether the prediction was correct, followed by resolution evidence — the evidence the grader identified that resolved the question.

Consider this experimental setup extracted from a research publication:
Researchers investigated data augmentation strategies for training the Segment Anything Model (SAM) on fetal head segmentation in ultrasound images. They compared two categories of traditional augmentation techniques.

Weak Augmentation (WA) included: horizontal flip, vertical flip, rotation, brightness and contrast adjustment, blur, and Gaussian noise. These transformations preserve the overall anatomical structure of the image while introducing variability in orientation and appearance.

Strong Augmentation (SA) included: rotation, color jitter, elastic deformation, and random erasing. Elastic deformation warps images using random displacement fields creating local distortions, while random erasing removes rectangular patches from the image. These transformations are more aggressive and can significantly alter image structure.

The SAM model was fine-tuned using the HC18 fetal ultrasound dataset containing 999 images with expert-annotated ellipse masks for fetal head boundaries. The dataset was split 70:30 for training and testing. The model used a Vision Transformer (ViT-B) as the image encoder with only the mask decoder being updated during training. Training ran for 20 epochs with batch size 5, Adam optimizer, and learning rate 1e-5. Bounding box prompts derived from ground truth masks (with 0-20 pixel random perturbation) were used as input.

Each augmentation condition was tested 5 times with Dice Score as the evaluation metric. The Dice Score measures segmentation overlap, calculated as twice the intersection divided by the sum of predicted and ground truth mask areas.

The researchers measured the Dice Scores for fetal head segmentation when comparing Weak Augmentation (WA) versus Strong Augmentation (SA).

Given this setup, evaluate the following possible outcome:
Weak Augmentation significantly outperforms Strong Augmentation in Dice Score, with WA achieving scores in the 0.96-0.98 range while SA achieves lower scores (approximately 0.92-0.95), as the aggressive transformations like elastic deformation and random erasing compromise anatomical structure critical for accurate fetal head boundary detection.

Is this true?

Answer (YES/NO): NO